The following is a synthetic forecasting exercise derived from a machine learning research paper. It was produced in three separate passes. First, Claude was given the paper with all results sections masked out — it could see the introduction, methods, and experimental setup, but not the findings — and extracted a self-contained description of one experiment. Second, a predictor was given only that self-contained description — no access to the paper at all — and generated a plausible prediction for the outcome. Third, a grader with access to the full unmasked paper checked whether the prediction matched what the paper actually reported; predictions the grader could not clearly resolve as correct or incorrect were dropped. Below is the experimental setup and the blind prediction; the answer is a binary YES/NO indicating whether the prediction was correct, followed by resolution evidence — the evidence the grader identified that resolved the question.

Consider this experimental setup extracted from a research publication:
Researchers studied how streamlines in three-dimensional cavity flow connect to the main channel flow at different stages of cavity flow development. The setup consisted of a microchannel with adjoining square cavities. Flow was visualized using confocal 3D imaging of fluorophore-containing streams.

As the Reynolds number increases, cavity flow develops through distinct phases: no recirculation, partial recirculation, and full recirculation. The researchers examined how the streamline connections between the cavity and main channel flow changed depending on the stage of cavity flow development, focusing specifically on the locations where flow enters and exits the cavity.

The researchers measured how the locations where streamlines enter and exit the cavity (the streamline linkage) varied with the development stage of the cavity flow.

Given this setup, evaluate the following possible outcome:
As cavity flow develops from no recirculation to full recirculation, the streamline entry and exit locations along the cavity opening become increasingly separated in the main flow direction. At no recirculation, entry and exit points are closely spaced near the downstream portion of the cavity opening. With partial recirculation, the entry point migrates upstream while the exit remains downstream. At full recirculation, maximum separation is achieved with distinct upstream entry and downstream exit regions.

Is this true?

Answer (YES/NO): NO